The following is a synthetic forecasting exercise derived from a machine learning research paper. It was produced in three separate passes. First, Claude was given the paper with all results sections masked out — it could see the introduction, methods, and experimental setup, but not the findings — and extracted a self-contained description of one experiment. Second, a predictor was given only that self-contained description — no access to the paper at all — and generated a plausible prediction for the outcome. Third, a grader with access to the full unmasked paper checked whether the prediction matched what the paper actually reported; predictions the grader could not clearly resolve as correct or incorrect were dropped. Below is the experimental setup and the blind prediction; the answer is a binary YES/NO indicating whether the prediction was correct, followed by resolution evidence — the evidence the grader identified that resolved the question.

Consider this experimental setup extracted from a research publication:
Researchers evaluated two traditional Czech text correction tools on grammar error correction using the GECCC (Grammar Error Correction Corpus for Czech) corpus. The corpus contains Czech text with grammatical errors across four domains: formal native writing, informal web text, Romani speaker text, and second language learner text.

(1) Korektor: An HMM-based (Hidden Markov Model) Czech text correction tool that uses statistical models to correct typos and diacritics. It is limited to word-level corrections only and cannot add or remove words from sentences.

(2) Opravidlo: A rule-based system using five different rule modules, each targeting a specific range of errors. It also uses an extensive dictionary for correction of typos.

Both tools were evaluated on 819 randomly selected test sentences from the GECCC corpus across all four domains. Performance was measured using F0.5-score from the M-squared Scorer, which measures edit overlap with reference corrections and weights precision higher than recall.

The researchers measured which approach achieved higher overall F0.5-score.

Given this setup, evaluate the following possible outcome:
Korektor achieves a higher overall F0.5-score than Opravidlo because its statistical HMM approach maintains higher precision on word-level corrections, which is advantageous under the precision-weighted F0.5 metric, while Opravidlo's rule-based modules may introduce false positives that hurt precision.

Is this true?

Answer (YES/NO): YES